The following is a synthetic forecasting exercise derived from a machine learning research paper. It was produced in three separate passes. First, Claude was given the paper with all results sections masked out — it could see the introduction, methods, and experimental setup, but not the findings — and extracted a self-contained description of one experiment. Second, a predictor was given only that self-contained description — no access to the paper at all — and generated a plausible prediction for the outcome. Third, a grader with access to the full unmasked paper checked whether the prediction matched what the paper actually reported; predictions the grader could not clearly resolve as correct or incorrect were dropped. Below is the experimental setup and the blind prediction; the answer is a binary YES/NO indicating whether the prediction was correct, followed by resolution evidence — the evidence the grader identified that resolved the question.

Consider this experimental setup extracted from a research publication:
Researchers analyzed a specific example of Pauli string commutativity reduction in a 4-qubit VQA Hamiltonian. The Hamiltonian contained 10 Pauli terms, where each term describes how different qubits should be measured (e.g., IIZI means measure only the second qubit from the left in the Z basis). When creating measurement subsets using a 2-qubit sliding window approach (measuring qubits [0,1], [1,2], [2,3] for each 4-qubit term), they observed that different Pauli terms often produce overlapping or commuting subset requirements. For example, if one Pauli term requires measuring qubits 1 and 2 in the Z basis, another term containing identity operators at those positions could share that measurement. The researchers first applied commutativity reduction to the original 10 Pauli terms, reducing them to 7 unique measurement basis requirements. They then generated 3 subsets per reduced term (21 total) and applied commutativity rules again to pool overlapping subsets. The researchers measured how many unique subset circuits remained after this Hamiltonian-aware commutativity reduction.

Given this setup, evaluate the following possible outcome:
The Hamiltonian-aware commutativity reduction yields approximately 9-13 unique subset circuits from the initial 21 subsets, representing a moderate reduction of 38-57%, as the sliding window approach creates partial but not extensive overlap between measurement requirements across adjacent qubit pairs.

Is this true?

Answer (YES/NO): YES